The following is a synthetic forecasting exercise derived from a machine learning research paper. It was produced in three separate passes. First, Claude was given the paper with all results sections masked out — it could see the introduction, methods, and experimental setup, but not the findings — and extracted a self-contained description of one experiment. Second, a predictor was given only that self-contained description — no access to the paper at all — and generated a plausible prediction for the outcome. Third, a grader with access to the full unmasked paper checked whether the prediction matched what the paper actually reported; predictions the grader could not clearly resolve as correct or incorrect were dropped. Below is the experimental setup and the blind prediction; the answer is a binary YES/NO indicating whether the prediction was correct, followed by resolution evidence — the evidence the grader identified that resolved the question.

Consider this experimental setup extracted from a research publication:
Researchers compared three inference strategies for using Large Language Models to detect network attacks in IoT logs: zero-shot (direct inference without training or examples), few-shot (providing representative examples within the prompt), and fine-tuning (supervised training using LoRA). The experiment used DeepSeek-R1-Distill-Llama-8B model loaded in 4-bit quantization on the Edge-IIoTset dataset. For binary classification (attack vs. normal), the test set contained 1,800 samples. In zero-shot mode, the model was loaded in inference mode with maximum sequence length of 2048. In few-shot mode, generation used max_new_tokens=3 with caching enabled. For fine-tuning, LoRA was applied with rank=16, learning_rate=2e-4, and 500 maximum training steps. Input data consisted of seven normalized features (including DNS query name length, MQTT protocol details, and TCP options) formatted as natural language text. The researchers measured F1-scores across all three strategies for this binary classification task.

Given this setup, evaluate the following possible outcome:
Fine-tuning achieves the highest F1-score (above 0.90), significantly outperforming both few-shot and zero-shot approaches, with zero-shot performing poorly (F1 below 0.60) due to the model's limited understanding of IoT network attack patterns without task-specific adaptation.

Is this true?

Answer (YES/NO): YES